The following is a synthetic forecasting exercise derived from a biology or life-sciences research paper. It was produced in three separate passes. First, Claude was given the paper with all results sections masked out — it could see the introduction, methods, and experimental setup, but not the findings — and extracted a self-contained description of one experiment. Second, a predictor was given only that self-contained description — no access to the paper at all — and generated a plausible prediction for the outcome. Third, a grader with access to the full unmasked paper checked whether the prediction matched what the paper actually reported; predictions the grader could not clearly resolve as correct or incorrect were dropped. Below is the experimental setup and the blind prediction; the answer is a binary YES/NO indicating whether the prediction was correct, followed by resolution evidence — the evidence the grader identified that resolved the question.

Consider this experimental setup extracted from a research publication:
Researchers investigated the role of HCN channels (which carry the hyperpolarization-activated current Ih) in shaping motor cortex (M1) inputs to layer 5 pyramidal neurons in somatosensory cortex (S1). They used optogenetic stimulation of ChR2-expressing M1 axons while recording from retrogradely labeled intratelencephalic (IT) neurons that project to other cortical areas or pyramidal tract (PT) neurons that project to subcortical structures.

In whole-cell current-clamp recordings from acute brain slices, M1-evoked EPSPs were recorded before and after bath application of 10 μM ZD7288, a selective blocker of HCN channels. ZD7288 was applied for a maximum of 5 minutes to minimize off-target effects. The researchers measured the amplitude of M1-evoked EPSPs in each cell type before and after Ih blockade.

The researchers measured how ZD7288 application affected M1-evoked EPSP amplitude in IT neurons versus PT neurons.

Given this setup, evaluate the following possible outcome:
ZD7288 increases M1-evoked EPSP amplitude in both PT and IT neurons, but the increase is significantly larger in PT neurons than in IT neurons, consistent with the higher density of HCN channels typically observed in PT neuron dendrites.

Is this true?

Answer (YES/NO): NO